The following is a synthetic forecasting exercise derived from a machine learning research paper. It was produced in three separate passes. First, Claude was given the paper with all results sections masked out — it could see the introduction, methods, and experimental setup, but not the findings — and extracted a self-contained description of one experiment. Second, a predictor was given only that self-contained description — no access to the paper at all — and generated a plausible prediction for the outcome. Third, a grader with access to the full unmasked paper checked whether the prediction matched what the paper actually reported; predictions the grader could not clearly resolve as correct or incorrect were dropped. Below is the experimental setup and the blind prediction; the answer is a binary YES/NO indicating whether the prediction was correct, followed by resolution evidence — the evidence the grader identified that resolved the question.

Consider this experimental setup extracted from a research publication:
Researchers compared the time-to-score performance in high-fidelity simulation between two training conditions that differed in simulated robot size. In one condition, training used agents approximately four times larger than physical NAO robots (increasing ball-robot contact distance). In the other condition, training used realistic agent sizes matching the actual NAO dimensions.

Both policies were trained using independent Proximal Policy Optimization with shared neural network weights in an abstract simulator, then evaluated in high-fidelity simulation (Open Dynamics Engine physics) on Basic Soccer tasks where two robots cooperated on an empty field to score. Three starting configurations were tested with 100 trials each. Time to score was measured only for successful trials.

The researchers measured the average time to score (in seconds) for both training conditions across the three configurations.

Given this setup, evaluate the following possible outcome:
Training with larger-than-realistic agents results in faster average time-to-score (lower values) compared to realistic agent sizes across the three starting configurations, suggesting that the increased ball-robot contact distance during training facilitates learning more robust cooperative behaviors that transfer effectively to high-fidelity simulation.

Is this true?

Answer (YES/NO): NO